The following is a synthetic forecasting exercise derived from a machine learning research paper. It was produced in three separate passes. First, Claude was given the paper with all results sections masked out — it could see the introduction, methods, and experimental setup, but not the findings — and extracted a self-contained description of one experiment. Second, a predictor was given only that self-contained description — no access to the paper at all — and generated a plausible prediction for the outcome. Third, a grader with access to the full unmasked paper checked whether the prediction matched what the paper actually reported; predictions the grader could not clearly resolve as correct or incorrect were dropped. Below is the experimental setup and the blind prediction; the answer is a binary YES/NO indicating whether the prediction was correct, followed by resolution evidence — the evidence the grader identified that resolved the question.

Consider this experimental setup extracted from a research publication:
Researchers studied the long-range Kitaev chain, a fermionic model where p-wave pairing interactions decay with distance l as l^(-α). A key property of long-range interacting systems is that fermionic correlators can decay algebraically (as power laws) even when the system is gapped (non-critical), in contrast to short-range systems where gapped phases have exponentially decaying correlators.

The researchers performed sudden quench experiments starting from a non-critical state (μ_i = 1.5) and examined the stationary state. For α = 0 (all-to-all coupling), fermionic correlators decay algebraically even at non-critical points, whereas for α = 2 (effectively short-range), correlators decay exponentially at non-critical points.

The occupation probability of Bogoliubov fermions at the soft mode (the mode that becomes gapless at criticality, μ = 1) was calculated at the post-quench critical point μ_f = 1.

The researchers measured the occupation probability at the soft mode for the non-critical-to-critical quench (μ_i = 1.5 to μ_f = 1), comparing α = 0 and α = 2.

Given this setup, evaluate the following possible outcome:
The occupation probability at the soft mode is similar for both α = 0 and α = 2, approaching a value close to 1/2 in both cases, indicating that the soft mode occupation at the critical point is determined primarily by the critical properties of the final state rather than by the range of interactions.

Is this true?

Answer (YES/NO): YES